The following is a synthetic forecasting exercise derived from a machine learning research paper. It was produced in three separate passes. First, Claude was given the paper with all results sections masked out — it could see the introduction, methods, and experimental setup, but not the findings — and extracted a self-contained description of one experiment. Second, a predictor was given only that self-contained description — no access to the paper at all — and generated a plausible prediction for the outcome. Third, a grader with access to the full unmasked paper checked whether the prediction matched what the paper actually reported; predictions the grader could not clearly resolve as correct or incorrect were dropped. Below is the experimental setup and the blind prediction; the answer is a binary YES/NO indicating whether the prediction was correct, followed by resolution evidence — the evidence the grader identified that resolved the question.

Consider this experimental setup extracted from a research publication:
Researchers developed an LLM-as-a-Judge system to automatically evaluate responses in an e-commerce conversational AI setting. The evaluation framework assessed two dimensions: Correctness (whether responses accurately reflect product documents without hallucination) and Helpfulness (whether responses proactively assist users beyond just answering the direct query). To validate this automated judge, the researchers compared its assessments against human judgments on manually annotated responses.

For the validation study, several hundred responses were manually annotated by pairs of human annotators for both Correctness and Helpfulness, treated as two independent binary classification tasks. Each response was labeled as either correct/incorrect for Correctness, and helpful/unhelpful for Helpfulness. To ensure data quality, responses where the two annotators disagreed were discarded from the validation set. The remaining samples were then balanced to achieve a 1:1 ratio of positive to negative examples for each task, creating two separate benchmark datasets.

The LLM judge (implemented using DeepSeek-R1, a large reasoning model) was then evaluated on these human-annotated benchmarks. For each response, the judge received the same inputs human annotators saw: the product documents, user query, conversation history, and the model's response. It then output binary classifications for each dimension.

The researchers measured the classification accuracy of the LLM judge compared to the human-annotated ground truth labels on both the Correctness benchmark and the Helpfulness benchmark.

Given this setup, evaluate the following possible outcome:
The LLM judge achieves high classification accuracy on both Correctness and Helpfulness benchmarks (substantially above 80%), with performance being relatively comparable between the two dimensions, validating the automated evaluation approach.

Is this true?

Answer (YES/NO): YES